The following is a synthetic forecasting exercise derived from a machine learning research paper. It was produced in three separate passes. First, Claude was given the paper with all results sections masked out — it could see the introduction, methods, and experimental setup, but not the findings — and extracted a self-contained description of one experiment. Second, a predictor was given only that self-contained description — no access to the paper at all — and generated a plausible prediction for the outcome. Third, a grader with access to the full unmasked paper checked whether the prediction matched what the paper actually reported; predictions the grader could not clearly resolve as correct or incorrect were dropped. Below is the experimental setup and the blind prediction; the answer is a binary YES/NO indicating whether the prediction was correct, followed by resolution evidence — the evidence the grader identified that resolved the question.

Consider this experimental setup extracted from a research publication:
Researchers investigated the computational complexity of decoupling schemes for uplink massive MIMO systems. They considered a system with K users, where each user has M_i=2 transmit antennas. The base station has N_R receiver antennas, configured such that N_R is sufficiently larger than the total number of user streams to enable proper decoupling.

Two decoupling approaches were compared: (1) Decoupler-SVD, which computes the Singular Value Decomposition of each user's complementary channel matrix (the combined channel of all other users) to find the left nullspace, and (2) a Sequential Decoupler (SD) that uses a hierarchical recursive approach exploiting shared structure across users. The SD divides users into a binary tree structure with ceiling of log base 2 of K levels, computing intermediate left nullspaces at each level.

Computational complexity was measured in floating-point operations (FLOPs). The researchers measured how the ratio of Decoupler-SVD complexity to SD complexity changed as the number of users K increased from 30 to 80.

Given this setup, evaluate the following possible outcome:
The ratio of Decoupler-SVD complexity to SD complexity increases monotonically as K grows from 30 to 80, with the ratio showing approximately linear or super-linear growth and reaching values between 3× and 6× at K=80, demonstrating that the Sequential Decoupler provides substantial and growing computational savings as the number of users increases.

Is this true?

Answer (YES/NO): NO